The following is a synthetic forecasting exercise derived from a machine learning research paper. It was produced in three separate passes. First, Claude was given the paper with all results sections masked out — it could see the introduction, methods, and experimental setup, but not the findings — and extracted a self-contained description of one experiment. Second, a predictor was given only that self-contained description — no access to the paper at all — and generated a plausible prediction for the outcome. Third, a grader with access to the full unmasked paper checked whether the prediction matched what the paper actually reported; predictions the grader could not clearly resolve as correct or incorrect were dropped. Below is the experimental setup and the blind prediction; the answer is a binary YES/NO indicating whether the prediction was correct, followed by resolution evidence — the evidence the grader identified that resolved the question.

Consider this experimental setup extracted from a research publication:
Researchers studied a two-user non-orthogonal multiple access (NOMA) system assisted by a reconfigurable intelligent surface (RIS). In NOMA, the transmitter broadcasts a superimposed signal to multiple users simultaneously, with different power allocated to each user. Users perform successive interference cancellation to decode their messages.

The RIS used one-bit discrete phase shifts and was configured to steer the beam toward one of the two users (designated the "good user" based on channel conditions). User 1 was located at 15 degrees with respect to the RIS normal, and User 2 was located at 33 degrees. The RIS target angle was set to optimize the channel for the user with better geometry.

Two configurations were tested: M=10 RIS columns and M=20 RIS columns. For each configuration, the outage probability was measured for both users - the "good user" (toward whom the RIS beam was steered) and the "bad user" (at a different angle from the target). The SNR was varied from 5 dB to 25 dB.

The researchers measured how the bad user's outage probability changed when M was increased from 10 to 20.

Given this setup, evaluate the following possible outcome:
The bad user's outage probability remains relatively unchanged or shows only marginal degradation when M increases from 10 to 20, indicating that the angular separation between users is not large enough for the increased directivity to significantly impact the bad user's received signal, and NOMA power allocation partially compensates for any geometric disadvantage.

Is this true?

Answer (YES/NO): NO